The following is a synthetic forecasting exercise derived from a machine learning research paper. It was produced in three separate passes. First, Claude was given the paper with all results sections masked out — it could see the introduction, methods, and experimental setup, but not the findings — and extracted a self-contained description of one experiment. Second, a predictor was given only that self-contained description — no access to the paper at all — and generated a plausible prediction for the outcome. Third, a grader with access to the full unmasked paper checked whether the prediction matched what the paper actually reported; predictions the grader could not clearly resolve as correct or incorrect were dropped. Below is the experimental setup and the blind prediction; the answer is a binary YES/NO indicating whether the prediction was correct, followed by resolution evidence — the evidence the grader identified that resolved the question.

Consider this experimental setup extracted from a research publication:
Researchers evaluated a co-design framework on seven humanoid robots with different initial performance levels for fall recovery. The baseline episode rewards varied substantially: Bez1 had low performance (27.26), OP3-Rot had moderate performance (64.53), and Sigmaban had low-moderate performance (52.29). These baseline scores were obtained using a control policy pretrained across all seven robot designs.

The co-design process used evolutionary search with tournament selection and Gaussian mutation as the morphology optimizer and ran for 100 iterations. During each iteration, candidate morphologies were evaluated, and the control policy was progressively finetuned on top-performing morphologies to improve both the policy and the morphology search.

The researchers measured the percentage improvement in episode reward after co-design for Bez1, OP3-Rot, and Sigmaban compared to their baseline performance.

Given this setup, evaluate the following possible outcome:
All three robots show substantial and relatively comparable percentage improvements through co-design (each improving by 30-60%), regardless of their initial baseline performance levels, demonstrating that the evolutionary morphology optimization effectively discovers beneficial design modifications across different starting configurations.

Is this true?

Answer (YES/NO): NO